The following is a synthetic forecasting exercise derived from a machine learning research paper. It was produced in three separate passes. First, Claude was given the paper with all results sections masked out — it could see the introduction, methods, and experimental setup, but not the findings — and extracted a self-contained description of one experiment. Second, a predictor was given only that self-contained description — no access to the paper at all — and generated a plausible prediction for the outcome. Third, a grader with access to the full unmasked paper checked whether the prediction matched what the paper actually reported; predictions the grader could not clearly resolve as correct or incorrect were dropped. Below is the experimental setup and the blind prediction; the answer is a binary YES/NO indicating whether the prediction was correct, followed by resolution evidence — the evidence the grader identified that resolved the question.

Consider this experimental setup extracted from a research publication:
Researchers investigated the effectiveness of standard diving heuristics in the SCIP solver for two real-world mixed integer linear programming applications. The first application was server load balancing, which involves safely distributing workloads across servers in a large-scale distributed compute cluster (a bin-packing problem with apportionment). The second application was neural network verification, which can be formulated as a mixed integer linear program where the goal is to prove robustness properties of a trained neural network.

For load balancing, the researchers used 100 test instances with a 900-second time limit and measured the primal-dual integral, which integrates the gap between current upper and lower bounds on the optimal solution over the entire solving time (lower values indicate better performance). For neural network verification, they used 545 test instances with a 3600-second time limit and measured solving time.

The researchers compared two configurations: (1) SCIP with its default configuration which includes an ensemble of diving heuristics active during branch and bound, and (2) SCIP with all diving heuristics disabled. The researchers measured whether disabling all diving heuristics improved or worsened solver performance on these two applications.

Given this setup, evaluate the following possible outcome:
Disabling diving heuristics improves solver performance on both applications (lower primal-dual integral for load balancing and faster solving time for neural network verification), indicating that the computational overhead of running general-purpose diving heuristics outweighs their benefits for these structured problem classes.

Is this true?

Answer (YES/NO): YES